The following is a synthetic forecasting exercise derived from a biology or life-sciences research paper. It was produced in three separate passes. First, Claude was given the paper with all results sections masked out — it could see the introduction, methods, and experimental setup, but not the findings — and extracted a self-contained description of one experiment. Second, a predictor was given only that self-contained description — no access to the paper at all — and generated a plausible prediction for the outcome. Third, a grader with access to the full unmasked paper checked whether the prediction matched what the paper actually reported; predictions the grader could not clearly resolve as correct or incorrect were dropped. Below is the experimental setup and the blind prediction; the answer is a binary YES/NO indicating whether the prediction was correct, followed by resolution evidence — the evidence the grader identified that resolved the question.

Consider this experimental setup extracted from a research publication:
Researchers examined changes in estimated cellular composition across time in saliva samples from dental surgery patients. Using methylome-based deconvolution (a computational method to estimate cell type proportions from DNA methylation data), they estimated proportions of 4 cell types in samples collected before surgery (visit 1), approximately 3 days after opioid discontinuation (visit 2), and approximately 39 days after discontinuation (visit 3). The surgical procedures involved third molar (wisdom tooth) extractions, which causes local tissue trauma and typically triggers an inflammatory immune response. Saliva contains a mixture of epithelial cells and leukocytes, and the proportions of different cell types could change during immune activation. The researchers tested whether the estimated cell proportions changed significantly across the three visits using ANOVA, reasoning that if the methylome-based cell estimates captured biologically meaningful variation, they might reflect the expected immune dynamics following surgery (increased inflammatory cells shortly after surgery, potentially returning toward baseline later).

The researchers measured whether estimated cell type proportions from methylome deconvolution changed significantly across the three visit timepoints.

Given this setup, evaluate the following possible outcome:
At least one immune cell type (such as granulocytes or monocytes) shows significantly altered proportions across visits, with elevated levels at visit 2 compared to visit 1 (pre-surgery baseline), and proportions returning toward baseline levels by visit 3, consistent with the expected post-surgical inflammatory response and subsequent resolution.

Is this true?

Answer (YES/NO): YES